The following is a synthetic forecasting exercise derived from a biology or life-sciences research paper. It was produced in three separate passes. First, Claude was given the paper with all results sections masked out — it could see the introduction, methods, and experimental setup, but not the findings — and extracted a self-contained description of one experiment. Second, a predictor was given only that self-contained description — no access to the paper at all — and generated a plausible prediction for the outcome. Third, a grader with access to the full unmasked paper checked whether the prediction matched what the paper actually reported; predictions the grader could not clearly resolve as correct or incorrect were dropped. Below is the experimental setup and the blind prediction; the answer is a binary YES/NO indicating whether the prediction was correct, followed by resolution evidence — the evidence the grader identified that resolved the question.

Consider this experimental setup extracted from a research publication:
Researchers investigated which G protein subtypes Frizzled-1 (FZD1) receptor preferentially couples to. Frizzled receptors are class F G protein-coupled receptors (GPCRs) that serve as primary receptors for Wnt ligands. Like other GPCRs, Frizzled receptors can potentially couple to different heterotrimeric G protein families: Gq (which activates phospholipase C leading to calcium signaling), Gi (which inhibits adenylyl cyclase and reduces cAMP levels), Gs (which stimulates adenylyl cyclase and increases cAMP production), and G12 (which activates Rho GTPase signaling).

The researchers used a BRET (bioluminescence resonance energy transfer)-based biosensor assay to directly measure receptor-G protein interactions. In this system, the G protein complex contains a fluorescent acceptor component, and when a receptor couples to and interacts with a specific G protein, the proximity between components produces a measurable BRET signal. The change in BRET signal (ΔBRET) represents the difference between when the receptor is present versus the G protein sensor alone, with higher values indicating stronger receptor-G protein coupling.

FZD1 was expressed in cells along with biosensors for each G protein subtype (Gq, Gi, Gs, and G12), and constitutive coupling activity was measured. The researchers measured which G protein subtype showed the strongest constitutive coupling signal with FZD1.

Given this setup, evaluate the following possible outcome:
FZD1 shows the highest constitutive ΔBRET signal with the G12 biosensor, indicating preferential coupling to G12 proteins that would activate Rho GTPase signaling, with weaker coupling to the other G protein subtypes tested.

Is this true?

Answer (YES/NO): NO